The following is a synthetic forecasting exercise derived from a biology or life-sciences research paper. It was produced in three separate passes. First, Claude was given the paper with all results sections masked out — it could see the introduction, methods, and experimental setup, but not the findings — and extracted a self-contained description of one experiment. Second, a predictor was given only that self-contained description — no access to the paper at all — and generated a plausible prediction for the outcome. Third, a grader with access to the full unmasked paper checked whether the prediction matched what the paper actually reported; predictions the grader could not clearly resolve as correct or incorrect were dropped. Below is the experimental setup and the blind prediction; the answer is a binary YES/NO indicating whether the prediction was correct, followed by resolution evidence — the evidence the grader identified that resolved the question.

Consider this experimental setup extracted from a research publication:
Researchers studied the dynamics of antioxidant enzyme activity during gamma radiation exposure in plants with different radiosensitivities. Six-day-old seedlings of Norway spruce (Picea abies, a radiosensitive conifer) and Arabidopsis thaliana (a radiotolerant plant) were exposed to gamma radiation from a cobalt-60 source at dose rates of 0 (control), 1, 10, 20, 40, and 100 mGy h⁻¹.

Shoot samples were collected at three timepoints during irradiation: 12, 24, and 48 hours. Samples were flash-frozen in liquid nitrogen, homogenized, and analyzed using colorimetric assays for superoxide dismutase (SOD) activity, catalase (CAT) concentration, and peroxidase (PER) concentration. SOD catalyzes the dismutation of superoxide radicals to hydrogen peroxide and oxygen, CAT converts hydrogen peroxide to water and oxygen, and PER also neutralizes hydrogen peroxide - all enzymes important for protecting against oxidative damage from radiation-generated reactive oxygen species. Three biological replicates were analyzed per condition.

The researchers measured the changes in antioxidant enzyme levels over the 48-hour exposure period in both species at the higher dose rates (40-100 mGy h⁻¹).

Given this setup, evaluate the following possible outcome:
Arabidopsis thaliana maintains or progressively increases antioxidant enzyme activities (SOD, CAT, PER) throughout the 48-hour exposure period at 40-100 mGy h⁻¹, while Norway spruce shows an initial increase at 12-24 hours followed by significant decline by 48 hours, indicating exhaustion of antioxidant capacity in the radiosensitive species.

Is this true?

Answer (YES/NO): NO